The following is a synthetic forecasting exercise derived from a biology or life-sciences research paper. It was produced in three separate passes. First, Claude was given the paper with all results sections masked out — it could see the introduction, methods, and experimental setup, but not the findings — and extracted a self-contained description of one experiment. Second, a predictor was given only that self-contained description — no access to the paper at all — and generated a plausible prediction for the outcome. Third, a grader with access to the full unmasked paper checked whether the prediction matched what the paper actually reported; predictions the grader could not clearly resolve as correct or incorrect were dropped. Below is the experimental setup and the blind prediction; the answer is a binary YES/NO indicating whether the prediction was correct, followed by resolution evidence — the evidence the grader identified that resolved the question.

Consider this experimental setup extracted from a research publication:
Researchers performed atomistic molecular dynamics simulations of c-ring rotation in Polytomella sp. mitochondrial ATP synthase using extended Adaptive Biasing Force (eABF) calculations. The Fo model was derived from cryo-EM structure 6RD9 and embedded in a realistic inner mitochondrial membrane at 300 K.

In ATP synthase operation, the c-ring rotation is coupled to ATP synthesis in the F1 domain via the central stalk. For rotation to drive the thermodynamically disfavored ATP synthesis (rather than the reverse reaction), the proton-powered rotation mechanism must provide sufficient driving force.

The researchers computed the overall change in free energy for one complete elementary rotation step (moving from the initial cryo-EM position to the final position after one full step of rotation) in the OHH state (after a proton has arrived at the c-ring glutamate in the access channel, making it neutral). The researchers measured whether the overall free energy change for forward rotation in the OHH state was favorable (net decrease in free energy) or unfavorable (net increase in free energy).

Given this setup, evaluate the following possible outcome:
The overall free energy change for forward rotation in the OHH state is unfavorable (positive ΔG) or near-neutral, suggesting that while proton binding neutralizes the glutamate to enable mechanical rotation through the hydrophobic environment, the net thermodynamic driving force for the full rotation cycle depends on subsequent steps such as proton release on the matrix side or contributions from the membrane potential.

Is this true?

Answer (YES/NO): NO